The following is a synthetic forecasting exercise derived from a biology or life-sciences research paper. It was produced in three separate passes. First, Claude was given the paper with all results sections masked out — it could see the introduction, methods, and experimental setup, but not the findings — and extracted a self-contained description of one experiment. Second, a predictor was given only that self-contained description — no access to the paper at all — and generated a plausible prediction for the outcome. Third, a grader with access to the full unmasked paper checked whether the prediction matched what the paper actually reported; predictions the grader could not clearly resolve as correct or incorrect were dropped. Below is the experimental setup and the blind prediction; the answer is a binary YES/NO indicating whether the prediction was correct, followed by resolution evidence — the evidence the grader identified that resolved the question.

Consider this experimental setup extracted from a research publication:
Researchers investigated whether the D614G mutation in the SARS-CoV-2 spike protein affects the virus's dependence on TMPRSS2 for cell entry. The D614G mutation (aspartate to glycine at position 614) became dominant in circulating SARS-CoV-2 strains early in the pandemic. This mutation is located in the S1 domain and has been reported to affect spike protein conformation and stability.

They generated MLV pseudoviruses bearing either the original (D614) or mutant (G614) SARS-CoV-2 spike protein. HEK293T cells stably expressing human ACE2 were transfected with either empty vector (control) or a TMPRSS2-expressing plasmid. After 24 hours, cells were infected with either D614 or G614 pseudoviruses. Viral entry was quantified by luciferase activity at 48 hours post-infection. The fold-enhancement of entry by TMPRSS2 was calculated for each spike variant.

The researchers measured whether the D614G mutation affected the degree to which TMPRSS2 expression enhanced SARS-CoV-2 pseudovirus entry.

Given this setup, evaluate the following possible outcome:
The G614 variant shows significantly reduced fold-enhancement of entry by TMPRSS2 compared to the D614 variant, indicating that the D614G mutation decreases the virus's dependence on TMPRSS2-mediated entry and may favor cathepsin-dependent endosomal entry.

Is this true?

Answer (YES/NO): YES